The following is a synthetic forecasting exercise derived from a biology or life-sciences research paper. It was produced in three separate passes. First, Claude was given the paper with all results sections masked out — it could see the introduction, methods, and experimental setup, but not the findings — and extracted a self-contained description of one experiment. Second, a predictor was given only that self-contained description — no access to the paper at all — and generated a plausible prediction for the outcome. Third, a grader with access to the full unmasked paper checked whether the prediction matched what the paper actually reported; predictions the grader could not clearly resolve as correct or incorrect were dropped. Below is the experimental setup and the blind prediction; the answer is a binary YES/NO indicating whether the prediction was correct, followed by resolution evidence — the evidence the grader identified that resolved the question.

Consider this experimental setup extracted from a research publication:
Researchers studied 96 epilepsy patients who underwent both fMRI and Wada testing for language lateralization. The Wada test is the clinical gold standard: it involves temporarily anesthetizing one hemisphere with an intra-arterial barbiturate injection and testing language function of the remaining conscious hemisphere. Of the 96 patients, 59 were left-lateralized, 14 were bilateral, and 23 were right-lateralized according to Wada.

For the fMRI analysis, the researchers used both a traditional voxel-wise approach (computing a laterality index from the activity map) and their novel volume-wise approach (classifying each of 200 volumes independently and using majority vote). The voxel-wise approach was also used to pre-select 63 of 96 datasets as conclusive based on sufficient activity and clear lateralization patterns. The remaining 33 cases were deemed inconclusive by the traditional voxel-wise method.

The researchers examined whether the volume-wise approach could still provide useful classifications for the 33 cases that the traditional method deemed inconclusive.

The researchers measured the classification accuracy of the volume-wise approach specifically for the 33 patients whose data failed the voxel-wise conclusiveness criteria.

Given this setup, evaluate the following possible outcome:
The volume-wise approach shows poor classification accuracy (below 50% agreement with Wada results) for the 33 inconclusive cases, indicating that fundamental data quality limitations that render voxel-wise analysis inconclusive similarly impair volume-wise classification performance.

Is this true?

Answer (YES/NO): YES